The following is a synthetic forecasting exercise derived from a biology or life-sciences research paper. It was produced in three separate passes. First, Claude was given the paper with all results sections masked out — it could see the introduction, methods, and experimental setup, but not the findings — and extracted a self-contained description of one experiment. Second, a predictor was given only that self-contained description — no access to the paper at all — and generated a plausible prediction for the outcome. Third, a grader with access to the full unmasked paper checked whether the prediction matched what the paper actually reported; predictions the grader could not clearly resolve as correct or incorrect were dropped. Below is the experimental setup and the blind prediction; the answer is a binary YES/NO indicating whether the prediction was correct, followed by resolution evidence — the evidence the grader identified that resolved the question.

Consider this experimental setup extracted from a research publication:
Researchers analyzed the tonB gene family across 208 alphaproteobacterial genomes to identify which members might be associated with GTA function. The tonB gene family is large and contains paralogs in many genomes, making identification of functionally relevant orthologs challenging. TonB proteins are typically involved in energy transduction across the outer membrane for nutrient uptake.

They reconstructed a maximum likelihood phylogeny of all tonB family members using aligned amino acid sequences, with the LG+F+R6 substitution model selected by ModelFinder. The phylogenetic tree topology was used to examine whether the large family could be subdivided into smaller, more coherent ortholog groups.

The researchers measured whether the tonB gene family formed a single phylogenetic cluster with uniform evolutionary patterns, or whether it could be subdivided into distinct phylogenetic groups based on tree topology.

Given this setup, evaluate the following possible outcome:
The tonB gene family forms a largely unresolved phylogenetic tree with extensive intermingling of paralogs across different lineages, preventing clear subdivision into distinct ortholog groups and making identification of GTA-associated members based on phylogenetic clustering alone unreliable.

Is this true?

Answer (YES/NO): NO